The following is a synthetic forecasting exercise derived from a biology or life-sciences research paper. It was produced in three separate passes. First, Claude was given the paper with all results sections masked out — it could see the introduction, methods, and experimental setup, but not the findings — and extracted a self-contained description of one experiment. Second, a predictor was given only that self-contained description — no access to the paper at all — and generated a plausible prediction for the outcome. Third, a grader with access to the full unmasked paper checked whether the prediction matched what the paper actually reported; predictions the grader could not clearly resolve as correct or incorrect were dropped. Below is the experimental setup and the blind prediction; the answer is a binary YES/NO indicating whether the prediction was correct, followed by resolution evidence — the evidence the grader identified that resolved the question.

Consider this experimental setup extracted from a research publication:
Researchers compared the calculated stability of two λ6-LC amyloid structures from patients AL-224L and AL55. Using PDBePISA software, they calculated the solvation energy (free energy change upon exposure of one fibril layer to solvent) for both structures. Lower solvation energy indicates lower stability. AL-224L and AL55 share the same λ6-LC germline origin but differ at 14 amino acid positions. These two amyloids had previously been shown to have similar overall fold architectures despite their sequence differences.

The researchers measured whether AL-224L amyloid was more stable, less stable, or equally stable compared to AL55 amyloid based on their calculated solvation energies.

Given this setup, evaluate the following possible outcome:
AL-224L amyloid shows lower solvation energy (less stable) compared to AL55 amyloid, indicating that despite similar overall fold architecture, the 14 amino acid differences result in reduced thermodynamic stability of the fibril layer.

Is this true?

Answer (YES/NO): YES